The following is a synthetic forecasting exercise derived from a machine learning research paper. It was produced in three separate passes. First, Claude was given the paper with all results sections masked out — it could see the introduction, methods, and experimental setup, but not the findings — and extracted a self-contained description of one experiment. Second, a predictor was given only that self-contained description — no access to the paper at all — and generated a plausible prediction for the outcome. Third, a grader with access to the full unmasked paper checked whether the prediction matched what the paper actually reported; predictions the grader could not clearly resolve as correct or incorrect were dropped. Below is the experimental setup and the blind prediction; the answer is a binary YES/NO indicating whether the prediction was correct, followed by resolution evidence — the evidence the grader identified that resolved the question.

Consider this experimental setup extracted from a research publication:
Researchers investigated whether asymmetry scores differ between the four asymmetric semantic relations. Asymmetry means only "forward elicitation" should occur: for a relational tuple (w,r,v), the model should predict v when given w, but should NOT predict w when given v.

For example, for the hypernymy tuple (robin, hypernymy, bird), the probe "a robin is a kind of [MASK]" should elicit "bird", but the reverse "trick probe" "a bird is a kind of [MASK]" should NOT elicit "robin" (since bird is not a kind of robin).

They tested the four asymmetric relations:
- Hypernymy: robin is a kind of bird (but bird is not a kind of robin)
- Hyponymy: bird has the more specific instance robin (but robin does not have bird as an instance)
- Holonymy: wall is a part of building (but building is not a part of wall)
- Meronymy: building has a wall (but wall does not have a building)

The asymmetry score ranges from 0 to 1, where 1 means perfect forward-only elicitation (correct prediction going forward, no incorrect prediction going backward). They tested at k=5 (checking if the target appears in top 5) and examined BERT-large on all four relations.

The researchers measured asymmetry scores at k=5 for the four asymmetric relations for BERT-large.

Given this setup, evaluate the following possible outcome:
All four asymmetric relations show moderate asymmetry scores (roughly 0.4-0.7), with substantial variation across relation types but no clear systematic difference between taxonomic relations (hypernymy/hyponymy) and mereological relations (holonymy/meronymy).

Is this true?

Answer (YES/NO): NO